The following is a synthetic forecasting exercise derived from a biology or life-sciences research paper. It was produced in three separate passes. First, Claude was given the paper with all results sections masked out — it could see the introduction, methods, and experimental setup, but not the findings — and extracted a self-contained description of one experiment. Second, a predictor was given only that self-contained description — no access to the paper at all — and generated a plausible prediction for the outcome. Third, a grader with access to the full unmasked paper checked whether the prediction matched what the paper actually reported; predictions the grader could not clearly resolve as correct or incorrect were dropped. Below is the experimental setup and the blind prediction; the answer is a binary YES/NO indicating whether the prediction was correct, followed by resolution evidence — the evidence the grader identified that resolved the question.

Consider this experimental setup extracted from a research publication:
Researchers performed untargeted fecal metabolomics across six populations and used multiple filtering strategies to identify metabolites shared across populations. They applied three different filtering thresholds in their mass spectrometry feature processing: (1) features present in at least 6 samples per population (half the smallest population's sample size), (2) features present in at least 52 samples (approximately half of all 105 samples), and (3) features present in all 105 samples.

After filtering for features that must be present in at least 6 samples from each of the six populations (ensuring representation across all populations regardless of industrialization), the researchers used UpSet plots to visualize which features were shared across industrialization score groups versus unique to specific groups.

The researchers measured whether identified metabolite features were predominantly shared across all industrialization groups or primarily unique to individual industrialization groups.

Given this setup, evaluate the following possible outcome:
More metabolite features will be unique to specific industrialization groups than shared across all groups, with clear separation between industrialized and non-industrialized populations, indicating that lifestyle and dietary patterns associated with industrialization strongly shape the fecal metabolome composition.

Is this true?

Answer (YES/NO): NO